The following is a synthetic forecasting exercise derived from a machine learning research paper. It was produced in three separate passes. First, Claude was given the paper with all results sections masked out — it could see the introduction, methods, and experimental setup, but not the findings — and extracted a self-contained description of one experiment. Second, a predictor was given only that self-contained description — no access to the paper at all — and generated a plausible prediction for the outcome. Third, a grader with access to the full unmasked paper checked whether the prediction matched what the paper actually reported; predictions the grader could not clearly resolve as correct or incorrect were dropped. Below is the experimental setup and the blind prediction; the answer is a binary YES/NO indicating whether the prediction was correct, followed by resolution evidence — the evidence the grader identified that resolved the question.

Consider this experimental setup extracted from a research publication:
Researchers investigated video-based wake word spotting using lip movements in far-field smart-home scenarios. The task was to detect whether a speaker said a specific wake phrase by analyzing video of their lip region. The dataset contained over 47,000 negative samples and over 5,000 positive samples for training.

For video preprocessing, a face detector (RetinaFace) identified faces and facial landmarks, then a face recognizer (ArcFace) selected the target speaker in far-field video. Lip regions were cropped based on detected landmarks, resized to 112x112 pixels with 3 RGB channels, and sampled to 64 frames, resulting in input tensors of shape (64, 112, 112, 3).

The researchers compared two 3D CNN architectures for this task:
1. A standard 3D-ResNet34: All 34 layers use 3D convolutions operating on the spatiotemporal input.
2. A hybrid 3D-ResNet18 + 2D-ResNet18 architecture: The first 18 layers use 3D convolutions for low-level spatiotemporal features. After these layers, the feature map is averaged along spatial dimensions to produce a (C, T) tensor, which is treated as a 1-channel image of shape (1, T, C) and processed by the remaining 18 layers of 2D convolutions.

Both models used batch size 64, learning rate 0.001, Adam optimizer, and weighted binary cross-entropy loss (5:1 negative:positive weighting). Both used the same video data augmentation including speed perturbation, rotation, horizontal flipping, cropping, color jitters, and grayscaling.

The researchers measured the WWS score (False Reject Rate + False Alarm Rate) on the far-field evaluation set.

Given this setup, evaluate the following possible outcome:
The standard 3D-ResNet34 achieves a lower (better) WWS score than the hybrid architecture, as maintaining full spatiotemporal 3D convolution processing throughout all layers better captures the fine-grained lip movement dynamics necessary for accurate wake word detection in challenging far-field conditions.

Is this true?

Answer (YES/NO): NO